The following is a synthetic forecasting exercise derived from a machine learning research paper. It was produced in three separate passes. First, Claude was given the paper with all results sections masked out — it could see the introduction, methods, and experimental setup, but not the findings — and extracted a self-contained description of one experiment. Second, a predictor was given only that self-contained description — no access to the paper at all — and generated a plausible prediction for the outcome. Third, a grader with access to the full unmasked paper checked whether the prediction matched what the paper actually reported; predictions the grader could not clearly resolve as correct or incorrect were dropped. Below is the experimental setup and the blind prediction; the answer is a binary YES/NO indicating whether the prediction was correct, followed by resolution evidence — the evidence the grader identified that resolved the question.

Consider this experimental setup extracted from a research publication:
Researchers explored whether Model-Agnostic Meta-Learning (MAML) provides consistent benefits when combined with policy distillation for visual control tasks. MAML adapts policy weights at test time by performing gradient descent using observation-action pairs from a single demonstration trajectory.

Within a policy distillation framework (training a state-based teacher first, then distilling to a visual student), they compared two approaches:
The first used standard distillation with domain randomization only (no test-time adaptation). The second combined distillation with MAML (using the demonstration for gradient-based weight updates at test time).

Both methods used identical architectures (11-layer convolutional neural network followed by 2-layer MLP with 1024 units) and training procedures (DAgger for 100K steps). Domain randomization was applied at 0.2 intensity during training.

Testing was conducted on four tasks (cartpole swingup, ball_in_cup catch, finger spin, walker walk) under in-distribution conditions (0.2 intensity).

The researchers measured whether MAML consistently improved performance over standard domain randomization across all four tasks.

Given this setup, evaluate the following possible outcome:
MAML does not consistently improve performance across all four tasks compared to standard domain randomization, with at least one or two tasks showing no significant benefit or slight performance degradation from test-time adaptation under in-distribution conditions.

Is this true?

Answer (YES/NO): YES